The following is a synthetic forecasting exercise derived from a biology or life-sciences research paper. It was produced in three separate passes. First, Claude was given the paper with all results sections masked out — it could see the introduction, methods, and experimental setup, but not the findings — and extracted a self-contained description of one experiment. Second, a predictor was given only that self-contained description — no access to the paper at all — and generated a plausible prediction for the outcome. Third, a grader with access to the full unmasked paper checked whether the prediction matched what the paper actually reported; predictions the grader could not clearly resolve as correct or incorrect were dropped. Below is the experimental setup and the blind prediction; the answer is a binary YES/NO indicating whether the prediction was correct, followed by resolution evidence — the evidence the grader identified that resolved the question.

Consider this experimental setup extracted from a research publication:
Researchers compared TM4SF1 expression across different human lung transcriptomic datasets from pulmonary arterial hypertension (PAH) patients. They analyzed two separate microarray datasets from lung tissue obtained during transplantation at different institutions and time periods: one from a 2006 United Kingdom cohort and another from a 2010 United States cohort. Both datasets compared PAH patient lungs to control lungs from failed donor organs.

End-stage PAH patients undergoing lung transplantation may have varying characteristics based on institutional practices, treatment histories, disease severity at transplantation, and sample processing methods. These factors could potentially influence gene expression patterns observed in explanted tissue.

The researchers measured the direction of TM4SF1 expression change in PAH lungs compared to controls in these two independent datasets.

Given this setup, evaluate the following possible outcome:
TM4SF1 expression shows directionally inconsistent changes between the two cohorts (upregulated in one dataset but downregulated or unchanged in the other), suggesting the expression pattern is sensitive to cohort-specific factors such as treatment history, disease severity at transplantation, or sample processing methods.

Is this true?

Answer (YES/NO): YES